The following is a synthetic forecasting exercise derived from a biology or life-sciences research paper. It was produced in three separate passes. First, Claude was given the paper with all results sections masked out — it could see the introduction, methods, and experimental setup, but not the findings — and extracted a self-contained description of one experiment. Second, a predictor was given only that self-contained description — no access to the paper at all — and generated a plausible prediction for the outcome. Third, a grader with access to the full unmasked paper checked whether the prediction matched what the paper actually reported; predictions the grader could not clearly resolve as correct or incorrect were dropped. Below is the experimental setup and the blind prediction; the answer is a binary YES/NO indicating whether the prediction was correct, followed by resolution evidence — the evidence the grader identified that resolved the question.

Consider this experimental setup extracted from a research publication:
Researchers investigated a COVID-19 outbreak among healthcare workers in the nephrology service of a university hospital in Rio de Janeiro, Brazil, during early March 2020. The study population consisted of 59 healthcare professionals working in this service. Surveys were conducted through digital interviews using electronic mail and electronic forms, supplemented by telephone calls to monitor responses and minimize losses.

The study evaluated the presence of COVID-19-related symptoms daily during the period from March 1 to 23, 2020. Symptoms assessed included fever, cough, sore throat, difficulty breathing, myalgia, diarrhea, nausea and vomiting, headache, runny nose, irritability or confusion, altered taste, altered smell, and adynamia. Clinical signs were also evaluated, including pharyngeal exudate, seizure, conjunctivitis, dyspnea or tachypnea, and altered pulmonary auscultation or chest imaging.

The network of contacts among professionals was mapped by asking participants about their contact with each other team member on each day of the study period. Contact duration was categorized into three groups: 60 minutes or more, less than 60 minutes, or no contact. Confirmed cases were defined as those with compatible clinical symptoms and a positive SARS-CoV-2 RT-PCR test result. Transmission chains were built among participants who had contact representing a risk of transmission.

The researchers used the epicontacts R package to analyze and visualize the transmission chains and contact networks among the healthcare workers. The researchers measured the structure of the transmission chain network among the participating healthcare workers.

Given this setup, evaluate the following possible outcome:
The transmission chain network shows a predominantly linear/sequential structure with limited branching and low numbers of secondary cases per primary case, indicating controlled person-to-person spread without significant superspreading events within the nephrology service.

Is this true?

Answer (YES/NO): NO